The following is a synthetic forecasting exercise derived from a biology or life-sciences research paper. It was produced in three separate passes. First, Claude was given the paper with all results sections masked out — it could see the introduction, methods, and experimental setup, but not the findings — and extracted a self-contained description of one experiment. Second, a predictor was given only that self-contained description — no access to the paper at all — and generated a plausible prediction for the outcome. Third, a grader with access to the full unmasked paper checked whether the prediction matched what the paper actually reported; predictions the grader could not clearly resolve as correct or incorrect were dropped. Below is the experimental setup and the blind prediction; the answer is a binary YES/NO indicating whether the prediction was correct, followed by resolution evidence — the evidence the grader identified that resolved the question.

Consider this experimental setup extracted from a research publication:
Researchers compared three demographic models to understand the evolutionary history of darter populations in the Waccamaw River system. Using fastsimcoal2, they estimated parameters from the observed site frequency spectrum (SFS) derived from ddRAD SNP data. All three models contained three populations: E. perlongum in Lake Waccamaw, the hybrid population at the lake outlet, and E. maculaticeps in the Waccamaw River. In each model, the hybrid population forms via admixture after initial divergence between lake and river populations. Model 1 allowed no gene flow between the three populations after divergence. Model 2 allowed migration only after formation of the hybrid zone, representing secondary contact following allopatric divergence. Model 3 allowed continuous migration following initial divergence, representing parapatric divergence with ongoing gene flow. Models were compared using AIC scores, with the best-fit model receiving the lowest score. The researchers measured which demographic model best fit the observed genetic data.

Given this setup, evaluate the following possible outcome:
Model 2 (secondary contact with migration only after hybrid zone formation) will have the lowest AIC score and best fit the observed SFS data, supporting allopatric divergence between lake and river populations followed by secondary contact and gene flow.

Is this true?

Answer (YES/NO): YES